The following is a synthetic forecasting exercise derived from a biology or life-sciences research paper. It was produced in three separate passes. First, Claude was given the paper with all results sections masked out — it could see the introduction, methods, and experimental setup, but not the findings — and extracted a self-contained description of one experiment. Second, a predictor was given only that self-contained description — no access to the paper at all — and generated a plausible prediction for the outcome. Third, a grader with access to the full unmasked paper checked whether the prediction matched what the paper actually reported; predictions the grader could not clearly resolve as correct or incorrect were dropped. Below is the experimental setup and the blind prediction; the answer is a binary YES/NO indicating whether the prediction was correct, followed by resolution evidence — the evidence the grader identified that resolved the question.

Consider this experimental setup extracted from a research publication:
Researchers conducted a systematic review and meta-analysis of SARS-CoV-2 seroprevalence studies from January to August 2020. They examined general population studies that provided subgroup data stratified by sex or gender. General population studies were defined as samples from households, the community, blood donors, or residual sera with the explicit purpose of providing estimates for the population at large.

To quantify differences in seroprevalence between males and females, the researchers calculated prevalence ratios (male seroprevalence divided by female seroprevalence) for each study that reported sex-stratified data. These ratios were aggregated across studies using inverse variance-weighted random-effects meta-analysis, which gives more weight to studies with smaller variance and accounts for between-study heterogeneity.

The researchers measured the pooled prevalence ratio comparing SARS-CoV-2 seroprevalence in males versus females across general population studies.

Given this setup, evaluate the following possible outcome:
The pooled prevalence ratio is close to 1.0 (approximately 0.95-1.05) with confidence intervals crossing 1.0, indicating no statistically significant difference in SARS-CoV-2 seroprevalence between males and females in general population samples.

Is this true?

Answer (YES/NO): YES